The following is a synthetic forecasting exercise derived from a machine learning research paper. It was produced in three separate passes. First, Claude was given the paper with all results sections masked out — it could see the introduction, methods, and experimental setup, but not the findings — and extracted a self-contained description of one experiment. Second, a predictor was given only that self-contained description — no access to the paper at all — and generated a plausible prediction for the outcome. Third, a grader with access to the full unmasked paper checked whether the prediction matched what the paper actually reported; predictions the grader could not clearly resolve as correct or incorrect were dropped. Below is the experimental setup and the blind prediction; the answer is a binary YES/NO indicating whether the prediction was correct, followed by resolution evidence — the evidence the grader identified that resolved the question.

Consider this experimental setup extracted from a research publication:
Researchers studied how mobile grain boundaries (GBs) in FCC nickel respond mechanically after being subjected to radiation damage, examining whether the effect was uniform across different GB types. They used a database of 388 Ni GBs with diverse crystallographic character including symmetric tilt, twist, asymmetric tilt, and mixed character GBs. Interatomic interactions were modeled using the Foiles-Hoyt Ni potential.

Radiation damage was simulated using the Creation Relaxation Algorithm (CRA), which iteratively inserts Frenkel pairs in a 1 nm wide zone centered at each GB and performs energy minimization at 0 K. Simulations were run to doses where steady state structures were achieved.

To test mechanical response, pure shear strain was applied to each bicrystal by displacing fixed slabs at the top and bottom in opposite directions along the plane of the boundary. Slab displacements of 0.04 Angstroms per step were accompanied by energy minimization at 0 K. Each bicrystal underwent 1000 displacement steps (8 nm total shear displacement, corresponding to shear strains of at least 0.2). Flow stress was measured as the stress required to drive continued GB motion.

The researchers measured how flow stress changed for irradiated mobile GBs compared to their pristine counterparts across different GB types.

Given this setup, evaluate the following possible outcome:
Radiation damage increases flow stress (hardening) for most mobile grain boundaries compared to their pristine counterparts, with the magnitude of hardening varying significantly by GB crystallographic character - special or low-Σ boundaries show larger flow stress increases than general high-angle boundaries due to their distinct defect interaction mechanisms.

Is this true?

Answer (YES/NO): NO